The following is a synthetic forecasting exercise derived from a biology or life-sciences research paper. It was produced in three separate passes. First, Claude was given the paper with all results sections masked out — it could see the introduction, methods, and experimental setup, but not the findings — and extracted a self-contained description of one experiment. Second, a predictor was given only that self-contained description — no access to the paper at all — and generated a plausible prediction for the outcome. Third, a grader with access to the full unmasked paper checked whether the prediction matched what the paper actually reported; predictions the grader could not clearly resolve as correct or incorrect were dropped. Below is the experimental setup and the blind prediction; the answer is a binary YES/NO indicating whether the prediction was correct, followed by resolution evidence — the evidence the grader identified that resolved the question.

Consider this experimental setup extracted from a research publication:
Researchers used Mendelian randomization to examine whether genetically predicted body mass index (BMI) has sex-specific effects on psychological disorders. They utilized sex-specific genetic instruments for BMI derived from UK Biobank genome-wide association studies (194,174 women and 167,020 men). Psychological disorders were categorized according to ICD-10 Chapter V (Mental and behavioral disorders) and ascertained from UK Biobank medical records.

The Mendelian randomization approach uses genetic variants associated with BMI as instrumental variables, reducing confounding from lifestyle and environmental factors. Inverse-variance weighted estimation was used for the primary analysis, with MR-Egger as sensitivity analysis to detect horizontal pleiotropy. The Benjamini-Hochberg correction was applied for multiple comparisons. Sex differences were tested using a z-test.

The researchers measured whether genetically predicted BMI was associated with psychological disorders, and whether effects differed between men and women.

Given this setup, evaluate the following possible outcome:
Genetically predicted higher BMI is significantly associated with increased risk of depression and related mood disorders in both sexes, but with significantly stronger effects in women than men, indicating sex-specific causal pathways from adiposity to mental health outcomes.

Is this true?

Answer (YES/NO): NO